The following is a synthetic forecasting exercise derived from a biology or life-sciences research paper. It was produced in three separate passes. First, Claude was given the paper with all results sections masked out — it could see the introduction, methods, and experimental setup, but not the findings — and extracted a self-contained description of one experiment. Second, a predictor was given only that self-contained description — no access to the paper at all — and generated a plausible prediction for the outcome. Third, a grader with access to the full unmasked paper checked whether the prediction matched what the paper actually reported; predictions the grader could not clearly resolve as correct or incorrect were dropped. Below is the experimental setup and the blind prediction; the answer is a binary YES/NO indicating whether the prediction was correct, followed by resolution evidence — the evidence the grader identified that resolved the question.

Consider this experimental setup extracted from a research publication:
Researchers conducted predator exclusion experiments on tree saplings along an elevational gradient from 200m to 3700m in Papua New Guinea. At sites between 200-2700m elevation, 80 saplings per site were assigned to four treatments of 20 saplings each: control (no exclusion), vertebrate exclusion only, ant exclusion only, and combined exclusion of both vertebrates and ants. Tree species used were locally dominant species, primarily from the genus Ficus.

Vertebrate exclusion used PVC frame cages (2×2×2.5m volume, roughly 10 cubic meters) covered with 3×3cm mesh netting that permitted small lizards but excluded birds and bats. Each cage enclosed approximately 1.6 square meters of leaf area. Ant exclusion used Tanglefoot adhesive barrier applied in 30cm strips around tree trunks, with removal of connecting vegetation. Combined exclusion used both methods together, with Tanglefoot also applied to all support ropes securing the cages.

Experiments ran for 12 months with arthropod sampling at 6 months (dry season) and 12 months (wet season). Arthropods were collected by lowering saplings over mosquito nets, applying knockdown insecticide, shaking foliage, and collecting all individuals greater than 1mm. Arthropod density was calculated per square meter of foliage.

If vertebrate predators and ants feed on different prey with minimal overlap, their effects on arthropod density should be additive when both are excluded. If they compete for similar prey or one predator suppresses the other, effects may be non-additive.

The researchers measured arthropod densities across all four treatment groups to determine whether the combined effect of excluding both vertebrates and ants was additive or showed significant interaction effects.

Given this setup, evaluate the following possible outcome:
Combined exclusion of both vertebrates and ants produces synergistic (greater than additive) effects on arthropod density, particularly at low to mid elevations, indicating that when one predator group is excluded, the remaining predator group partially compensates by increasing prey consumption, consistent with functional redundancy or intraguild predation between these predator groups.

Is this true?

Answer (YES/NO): NO